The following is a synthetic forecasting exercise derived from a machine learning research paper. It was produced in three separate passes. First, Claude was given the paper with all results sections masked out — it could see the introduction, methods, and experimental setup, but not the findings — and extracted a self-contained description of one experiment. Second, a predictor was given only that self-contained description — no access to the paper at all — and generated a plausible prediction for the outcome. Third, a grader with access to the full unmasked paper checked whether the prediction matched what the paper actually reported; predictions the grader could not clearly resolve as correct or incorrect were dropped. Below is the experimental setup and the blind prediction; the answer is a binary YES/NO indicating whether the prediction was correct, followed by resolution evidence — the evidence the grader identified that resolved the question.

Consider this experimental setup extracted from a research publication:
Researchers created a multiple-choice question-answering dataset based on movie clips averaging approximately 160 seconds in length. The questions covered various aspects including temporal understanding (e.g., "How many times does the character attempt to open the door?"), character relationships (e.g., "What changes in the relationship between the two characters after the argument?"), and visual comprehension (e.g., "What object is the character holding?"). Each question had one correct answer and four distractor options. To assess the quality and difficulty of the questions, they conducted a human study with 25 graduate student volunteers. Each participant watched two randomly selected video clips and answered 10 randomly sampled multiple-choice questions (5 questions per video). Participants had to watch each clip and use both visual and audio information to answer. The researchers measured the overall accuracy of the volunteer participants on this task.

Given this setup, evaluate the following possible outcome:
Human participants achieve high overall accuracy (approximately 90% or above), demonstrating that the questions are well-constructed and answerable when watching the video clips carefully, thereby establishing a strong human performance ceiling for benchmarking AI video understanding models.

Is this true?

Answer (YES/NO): NO